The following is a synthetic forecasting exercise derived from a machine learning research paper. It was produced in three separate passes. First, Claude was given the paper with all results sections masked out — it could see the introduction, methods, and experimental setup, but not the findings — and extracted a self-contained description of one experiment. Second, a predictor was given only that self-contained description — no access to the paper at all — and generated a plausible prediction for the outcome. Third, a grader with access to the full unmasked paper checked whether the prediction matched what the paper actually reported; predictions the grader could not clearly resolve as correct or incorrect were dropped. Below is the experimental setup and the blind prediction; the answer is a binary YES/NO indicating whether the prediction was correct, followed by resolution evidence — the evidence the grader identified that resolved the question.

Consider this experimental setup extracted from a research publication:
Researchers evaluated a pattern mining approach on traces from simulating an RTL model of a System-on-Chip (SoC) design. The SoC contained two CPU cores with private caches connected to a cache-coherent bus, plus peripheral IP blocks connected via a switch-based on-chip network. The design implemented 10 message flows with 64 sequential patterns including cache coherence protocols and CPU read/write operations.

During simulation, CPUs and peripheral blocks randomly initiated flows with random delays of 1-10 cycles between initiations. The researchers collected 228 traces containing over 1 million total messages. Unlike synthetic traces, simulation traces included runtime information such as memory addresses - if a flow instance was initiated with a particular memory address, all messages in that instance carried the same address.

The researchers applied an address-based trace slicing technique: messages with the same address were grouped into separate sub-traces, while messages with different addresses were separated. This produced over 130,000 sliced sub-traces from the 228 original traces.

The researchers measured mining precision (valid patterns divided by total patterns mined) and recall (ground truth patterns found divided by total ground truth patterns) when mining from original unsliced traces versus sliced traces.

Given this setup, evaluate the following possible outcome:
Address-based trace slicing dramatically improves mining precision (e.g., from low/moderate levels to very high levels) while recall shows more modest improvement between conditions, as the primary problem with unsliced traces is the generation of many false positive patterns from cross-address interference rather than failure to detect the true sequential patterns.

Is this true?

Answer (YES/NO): NO